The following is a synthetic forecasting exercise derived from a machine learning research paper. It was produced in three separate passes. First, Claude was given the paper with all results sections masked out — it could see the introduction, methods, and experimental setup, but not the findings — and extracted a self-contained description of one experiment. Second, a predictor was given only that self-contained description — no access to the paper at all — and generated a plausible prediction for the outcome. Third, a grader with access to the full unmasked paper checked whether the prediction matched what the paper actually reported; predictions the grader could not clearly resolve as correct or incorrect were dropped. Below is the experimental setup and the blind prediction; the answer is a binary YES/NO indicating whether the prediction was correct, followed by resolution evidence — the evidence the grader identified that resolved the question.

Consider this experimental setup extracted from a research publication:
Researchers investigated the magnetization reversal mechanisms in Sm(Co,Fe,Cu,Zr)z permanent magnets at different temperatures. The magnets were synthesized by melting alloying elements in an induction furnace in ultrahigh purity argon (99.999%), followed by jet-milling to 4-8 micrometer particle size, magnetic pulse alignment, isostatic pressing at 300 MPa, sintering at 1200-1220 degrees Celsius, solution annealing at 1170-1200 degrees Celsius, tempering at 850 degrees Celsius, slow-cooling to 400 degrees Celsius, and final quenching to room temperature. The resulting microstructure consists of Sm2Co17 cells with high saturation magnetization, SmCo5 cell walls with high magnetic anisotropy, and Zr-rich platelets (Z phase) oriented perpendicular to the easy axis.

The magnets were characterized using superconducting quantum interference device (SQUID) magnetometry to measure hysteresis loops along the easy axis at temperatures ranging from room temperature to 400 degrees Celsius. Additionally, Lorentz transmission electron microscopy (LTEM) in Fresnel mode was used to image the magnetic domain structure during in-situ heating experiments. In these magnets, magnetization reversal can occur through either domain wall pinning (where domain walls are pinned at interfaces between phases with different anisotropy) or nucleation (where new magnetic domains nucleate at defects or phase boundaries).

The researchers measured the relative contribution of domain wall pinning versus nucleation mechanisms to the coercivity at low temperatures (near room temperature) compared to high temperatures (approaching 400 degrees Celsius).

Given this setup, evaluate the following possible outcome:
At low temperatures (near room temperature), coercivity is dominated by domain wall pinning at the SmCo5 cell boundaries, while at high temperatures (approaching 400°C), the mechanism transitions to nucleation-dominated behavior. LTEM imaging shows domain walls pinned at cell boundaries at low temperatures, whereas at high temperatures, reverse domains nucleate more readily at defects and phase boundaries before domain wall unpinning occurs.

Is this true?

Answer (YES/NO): YES